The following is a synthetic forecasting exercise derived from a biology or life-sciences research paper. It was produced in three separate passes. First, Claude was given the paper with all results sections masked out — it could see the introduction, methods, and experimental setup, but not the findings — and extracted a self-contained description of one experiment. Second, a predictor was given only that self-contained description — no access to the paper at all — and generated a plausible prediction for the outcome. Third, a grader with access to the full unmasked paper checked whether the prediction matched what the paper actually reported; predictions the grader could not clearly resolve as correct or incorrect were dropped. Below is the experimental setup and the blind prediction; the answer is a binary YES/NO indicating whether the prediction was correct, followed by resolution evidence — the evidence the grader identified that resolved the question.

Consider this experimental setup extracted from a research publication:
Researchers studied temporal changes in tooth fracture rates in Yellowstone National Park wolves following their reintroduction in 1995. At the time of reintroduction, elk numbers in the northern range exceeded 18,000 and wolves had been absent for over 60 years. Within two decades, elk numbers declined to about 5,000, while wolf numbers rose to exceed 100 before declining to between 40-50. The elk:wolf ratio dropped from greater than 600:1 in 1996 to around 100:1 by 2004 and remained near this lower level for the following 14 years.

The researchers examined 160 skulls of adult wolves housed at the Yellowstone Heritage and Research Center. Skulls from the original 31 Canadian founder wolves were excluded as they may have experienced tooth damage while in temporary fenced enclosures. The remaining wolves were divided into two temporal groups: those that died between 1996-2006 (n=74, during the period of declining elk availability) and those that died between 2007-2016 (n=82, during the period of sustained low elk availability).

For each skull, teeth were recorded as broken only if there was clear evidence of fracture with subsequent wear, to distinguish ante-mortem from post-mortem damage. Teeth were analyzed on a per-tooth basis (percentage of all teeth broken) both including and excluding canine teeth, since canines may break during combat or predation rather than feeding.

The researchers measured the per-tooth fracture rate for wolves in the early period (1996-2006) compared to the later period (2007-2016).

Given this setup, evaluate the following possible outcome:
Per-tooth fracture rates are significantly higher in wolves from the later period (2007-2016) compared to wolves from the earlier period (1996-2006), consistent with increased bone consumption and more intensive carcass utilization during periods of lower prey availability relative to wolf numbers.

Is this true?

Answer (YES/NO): YES